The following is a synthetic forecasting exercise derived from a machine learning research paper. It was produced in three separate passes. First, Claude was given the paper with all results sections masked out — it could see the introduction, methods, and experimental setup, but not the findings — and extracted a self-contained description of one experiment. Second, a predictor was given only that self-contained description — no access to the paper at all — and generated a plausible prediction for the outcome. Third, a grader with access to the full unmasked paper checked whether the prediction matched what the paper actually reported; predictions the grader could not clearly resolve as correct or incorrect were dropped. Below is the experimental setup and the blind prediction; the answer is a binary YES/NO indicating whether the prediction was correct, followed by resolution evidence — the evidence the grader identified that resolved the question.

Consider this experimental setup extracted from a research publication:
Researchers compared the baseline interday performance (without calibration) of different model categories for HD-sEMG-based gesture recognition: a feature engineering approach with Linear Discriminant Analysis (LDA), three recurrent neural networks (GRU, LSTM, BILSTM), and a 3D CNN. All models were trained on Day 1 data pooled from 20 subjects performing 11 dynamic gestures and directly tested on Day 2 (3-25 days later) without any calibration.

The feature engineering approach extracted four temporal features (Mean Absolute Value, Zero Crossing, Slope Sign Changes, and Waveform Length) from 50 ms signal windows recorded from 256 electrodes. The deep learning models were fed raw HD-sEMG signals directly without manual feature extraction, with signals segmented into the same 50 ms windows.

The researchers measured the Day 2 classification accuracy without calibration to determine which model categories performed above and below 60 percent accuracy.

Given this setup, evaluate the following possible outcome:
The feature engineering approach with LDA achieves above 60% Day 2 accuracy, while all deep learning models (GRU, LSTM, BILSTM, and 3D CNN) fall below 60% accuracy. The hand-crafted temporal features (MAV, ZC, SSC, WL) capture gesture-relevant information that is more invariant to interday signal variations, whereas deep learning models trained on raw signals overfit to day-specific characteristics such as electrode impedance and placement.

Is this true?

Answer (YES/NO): NO